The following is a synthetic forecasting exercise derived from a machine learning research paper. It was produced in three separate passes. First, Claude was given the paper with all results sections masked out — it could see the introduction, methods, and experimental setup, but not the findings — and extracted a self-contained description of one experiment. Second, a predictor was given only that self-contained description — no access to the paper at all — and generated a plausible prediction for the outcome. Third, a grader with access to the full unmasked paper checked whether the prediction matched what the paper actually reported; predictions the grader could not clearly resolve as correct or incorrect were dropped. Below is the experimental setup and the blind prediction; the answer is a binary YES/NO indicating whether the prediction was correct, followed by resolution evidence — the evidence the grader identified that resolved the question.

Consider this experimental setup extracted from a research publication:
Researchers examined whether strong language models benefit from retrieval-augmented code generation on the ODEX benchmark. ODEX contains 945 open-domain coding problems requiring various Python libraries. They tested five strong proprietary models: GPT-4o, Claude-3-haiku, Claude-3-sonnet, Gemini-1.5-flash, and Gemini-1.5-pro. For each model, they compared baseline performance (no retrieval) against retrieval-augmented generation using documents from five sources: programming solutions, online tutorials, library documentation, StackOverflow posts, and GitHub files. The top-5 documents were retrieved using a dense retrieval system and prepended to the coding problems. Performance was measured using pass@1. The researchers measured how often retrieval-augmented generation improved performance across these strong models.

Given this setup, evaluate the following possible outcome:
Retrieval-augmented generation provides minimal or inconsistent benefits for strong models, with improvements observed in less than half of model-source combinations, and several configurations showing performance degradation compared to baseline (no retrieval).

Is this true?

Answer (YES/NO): YES